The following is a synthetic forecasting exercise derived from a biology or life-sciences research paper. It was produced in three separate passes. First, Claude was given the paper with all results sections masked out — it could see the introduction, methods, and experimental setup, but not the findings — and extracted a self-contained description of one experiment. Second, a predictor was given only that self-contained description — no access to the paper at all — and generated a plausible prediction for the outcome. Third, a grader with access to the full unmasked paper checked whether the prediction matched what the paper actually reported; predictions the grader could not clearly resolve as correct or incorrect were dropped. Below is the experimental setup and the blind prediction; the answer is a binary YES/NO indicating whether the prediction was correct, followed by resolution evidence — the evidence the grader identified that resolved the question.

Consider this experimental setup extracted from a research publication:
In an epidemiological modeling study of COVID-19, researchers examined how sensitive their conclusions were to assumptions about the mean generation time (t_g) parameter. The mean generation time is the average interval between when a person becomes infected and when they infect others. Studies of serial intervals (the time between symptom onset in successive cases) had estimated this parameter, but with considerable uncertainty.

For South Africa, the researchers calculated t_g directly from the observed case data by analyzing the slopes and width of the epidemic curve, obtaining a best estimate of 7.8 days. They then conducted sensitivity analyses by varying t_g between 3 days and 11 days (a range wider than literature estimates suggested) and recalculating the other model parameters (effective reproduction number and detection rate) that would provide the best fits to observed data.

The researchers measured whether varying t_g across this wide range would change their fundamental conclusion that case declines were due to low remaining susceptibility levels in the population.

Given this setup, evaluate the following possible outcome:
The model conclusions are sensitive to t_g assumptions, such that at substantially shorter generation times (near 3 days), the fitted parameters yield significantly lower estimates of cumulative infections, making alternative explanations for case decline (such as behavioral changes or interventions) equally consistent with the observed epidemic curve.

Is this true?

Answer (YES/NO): NO